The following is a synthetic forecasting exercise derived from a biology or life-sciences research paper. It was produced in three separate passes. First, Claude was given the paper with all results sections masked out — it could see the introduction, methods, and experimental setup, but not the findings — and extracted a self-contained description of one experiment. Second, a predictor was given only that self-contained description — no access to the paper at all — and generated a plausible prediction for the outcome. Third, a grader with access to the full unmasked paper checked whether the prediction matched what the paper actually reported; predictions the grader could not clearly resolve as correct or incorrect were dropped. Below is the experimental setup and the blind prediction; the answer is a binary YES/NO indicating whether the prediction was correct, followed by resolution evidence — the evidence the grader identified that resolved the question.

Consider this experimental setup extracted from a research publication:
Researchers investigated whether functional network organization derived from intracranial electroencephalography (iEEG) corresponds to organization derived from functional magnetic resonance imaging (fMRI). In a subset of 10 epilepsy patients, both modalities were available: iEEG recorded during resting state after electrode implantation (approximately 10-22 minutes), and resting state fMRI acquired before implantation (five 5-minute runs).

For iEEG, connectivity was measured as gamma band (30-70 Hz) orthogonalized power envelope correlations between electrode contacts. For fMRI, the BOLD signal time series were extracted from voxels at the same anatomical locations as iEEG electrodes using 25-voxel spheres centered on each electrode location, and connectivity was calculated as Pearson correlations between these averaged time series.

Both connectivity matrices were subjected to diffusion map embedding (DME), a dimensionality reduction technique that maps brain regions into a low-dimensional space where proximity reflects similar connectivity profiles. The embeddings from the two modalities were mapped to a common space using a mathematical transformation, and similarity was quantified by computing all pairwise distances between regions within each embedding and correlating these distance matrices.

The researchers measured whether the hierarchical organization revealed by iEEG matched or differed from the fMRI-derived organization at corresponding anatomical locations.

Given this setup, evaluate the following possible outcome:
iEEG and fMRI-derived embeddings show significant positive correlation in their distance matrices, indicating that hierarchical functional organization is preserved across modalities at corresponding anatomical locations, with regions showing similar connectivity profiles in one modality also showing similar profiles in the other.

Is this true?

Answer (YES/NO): YES